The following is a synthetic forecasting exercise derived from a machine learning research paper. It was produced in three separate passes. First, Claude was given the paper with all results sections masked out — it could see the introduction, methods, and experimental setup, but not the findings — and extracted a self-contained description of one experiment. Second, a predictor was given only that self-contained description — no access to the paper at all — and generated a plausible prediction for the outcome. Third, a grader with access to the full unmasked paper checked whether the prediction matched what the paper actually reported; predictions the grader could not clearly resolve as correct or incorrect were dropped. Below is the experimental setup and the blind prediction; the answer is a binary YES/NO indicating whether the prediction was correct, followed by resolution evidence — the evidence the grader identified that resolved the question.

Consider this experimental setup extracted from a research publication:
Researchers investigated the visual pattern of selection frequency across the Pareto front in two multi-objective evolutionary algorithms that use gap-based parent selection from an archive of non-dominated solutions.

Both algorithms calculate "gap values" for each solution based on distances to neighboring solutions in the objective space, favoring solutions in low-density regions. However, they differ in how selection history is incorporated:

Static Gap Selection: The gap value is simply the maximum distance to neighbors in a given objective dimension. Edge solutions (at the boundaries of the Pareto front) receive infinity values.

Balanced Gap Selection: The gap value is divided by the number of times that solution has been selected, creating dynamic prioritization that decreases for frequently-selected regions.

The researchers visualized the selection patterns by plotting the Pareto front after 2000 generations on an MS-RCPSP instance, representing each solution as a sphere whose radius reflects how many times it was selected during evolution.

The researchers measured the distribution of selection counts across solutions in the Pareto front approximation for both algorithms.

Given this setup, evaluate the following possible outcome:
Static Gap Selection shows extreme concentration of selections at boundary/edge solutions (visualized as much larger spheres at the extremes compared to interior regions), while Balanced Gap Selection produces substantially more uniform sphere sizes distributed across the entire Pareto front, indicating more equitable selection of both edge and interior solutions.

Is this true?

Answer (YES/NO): NO